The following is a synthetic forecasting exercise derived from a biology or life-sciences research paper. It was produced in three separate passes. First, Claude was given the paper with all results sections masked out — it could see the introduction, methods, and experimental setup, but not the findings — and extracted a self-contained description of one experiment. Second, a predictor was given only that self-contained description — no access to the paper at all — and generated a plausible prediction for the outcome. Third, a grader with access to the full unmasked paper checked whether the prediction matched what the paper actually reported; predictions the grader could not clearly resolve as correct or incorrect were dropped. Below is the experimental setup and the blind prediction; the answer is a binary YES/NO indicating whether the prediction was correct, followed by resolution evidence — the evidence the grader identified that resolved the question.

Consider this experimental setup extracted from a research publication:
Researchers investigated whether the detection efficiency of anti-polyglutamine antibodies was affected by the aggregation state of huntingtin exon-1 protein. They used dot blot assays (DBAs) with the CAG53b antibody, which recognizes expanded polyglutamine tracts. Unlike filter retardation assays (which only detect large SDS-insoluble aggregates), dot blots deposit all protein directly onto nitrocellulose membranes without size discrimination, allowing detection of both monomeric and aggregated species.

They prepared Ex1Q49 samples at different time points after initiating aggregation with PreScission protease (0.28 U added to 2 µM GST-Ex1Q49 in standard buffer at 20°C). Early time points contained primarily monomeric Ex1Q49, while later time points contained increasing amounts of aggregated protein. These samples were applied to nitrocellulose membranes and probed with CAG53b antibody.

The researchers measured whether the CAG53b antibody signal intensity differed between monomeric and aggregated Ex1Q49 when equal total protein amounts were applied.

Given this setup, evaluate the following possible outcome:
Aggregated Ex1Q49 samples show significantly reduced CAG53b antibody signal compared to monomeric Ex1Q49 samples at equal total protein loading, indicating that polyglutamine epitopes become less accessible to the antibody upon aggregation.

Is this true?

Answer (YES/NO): NO